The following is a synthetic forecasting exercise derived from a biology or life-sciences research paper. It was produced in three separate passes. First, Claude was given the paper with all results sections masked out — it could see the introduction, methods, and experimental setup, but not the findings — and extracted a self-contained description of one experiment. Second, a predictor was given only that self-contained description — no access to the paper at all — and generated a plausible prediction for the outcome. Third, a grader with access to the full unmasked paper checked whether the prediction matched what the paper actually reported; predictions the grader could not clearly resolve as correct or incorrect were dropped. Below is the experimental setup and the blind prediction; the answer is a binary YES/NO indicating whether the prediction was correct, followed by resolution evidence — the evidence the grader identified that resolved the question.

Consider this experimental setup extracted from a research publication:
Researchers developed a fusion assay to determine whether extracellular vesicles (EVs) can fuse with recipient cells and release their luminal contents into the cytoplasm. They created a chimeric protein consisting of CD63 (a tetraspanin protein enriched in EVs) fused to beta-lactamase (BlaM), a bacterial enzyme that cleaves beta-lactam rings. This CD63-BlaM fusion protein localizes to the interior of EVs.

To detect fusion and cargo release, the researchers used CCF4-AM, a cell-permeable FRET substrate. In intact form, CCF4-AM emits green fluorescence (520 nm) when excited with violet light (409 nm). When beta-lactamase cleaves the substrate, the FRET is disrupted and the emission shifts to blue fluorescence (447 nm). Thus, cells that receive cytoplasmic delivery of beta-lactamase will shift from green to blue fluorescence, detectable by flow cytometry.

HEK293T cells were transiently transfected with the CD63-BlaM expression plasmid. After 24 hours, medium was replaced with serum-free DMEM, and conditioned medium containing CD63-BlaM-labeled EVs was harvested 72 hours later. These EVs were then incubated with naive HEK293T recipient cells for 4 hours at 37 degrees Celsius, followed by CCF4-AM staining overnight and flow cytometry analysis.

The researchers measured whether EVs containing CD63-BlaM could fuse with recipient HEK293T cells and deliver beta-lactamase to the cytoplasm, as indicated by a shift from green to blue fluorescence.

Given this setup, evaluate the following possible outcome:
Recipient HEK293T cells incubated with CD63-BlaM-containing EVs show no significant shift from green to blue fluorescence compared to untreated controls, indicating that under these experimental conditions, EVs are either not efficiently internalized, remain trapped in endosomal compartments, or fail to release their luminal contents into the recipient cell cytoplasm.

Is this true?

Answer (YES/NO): YES